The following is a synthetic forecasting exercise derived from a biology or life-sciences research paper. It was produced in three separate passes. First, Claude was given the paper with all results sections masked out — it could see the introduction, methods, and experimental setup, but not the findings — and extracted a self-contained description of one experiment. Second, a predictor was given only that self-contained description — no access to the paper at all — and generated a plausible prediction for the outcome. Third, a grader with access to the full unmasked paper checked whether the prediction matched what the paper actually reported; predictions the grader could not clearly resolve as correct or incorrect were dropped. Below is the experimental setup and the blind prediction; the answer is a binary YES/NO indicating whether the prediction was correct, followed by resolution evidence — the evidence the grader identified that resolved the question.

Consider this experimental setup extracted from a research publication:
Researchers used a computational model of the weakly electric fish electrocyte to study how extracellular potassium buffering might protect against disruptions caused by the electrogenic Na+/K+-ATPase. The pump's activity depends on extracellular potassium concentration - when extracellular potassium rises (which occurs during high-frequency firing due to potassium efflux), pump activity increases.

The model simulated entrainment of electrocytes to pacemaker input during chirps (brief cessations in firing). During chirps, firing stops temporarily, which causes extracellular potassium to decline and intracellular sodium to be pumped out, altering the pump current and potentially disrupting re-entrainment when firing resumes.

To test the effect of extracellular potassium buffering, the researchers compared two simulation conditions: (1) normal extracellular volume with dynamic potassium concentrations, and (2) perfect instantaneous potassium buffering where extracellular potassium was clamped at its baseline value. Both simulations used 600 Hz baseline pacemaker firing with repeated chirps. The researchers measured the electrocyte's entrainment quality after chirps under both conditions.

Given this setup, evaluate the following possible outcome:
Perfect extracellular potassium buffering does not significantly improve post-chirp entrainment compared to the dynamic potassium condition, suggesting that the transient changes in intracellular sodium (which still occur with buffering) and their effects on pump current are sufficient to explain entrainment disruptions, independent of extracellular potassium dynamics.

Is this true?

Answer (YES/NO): NO